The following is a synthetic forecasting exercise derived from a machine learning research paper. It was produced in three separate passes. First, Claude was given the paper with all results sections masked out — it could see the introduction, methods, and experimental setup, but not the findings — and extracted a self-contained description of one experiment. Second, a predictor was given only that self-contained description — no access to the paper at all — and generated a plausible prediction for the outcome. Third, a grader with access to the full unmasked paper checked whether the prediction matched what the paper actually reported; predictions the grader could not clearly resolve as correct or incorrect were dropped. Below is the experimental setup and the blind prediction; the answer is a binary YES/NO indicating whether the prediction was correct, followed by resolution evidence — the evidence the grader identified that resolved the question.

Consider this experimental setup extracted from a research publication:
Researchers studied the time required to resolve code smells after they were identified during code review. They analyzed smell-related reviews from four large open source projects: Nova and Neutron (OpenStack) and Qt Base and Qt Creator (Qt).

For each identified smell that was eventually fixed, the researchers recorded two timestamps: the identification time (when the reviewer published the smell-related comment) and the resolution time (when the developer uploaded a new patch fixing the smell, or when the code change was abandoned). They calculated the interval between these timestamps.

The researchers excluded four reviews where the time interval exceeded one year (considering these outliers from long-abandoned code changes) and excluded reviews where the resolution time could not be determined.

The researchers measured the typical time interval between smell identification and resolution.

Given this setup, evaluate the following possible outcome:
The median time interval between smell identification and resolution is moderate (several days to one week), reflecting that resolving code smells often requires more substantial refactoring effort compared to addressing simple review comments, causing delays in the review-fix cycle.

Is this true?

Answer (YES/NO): NO